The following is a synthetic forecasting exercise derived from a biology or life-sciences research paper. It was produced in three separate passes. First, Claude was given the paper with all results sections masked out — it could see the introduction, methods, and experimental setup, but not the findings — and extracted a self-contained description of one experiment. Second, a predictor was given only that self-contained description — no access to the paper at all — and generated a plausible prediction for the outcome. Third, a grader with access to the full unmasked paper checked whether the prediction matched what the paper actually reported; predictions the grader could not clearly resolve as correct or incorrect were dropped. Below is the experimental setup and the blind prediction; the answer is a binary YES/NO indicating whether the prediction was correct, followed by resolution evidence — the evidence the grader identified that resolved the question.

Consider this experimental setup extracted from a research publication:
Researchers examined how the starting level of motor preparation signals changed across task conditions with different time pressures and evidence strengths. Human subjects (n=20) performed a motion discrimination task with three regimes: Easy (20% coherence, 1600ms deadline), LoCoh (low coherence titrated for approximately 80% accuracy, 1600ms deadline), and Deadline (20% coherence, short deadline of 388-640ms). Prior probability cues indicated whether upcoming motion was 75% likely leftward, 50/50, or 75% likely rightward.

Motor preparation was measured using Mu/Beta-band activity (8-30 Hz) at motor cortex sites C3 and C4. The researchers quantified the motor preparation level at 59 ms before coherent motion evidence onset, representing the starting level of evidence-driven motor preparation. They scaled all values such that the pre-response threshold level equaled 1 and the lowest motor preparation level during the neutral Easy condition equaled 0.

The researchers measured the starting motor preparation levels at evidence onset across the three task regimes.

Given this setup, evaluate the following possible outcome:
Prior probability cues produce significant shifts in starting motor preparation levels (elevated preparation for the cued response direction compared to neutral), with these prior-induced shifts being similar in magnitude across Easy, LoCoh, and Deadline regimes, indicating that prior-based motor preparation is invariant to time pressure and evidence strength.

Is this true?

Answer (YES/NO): YES